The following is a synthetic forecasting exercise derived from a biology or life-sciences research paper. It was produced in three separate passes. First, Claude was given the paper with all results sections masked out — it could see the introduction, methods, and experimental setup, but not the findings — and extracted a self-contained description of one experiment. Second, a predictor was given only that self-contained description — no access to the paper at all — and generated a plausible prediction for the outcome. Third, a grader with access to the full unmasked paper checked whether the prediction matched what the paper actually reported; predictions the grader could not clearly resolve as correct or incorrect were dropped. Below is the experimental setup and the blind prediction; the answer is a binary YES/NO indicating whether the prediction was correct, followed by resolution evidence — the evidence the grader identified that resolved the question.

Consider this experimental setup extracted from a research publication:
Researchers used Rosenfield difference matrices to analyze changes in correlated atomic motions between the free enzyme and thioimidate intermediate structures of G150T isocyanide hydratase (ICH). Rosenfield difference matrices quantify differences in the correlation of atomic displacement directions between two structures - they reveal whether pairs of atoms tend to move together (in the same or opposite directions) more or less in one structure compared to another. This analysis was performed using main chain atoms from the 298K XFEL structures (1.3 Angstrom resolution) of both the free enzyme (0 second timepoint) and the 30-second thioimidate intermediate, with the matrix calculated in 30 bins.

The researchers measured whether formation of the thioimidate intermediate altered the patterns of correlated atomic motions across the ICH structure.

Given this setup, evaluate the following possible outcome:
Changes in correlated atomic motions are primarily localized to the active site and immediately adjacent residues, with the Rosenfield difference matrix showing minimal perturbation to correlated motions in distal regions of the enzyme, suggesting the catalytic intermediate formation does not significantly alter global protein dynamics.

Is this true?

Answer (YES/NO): NO